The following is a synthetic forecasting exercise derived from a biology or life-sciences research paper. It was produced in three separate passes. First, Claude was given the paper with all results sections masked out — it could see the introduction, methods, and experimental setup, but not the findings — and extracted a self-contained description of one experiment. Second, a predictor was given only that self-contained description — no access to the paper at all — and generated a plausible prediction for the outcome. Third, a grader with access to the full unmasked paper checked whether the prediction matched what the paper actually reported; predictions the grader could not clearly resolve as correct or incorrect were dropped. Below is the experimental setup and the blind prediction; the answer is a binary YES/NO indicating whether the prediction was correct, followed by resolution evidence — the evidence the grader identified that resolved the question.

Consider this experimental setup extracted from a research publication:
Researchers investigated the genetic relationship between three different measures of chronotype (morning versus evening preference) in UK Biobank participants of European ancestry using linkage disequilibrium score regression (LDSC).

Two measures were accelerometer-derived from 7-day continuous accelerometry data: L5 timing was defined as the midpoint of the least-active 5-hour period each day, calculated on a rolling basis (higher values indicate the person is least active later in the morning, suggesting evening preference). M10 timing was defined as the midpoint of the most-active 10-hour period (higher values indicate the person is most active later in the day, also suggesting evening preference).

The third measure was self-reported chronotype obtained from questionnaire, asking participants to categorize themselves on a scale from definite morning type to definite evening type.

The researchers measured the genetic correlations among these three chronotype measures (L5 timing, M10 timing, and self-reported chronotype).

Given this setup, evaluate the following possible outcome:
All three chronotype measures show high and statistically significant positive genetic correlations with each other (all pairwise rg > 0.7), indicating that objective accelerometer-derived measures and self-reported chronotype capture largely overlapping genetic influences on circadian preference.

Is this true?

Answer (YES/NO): YES